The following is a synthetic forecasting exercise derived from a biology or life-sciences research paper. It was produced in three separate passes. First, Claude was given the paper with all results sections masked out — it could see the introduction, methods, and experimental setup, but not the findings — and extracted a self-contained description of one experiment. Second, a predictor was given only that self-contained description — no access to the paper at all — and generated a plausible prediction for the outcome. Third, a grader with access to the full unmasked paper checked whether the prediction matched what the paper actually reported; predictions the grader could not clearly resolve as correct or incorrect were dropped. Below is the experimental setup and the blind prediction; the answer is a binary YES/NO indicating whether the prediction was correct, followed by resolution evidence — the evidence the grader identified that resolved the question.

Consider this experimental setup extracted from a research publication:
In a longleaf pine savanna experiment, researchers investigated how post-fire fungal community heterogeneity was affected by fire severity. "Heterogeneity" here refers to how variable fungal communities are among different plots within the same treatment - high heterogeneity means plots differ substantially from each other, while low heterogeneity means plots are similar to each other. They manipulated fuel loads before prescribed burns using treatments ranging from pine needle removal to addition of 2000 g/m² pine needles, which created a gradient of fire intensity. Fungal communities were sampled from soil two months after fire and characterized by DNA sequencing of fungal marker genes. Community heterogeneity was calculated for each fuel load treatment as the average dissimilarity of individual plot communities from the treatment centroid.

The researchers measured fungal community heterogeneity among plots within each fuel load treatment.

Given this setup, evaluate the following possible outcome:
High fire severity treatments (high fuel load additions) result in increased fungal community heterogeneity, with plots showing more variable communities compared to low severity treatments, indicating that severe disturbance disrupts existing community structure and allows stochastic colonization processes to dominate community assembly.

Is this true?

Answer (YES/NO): NO